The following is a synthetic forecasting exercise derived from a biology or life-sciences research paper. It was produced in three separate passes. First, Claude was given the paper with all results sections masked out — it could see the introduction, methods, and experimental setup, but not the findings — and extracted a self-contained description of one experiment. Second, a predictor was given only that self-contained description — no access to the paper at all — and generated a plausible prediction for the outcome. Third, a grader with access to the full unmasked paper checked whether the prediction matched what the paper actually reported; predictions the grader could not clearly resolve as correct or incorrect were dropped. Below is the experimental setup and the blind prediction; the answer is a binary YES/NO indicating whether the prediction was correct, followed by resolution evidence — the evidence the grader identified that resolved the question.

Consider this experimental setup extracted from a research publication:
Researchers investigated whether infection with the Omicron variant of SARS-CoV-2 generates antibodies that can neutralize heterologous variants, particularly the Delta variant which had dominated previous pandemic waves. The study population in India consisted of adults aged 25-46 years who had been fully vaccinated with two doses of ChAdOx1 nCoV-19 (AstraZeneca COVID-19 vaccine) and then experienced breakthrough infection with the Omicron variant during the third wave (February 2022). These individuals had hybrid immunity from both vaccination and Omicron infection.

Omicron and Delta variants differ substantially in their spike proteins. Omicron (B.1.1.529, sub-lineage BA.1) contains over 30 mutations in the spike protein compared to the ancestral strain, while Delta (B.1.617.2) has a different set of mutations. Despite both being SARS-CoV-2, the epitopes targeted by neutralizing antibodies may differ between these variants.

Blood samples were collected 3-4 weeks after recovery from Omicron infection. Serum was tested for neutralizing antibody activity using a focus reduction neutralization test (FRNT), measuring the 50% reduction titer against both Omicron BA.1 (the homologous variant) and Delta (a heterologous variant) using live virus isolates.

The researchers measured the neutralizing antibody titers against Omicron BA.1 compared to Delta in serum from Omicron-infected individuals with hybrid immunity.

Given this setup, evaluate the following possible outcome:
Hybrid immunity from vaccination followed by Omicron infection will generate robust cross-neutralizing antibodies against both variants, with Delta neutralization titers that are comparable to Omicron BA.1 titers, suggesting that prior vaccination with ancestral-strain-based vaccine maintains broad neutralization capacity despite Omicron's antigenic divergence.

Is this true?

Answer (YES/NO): NO